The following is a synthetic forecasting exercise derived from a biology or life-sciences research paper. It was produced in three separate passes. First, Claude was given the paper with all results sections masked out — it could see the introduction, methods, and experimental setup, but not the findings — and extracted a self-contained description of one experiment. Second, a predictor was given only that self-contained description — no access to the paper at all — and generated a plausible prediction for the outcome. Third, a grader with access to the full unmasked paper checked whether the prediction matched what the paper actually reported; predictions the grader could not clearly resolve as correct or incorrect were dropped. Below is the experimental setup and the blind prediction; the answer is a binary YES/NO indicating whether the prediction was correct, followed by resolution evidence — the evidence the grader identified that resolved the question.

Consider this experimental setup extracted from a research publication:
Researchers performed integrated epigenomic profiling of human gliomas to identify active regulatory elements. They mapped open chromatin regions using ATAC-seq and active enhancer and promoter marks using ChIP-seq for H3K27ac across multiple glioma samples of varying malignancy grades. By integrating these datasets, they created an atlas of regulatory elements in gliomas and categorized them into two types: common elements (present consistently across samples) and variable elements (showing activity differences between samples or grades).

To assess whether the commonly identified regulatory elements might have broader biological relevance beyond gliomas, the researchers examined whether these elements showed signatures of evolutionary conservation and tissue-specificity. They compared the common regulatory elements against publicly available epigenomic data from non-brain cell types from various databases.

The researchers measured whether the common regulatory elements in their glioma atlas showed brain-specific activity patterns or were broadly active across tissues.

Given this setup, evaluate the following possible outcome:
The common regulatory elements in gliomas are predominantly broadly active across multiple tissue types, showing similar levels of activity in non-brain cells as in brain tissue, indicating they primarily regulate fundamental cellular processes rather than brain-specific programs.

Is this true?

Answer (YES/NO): NO